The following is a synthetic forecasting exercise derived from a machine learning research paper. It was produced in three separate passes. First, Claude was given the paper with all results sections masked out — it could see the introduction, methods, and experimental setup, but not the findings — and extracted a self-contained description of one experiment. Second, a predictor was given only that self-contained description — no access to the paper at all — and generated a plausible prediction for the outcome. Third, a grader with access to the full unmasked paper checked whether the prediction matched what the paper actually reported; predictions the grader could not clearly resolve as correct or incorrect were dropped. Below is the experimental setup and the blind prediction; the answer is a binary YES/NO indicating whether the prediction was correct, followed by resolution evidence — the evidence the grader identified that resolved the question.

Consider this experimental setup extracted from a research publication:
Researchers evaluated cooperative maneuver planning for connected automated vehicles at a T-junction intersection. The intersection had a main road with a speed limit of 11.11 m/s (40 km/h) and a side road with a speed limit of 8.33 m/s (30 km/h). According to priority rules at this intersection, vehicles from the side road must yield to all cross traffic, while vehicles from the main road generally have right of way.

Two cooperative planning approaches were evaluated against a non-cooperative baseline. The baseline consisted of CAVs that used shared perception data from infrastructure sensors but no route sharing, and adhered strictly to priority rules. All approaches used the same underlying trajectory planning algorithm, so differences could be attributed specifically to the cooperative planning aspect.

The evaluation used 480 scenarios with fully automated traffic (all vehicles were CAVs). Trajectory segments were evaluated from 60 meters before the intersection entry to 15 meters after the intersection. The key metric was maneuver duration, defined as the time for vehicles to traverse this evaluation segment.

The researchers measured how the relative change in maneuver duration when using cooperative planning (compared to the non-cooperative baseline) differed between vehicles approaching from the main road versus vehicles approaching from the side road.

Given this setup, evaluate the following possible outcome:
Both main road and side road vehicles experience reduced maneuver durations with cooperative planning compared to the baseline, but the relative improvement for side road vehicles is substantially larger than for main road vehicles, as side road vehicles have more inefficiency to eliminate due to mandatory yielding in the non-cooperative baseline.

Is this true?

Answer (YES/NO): NO